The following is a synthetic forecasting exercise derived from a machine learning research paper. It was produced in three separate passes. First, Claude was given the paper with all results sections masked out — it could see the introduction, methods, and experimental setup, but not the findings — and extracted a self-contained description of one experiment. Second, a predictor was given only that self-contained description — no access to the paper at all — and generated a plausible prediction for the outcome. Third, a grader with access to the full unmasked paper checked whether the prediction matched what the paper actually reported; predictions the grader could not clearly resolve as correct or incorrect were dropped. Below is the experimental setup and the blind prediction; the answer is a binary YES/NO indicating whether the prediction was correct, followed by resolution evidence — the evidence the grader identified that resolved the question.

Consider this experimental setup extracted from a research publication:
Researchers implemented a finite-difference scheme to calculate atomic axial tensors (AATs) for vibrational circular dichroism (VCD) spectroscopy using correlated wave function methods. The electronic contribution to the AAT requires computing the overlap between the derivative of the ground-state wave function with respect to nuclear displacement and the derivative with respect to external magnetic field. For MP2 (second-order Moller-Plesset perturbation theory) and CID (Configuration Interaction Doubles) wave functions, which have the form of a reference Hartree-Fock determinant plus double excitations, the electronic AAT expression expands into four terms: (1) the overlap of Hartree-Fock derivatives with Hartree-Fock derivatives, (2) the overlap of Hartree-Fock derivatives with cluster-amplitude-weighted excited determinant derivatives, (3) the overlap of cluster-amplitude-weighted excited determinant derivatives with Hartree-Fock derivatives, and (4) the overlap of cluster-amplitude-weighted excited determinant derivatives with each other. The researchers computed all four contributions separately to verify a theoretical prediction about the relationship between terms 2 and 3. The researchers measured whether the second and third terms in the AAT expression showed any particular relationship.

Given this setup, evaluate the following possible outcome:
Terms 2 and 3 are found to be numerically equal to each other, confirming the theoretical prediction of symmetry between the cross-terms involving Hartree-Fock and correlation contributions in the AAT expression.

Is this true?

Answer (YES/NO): NO